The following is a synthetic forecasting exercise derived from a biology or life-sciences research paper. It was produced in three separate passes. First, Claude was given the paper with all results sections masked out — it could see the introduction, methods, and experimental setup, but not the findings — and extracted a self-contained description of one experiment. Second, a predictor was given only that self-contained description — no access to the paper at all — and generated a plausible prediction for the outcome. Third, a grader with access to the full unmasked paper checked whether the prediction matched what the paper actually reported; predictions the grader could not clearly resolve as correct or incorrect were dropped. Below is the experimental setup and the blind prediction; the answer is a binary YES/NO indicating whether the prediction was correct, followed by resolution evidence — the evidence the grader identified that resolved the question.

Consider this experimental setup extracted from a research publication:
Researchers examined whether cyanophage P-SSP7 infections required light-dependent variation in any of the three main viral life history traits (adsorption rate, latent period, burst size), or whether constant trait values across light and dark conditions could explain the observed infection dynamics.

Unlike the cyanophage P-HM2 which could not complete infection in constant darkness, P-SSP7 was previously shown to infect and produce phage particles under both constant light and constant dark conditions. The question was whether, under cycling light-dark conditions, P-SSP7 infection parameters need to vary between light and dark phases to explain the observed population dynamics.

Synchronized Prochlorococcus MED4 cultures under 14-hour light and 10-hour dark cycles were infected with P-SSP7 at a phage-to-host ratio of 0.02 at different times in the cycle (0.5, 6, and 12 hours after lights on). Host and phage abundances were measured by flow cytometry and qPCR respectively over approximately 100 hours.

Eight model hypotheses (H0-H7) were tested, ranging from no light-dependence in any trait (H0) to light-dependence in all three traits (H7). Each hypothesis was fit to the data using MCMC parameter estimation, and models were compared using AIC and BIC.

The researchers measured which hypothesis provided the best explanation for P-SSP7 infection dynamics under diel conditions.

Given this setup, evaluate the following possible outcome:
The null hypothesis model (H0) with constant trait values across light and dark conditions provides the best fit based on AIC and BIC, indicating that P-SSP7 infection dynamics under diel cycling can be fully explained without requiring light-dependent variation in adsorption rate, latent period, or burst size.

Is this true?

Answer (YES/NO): YES